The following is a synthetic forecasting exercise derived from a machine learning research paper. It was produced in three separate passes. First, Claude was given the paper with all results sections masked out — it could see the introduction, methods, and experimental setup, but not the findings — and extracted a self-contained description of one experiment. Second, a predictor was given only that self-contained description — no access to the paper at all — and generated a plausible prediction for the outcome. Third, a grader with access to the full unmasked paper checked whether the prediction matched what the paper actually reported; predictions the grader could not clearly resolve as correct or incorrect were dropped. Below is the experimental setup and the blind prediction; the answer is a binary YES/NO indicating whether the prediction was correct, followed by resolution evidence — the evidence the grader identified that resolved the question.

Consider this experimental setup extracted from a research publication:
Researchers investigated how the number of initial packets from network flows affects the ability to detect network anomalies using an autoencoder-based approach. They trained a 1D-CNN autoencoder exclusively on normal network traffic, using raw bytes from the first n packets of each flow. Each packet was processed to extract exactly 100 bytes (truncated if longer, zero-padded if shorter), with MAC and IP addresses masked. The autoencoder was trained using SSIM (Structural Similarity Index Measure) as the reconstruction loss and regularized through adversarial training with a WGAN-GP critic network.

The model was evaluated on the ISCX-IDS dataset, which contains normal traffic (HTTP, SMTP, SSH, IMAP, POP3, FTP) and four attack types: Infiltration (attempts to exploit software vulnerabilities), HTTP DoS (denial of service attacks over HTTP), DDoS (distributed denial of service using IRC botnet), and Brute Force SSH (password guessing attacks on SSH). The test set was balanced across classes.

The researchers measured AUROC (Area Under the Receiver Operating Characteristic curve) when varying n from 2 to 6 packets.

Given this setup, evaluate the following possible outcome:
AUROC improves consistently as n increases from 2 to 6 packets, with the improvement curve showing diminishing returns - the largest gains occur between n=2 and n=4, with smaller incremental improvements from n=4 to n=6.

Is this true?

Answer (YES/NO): NO